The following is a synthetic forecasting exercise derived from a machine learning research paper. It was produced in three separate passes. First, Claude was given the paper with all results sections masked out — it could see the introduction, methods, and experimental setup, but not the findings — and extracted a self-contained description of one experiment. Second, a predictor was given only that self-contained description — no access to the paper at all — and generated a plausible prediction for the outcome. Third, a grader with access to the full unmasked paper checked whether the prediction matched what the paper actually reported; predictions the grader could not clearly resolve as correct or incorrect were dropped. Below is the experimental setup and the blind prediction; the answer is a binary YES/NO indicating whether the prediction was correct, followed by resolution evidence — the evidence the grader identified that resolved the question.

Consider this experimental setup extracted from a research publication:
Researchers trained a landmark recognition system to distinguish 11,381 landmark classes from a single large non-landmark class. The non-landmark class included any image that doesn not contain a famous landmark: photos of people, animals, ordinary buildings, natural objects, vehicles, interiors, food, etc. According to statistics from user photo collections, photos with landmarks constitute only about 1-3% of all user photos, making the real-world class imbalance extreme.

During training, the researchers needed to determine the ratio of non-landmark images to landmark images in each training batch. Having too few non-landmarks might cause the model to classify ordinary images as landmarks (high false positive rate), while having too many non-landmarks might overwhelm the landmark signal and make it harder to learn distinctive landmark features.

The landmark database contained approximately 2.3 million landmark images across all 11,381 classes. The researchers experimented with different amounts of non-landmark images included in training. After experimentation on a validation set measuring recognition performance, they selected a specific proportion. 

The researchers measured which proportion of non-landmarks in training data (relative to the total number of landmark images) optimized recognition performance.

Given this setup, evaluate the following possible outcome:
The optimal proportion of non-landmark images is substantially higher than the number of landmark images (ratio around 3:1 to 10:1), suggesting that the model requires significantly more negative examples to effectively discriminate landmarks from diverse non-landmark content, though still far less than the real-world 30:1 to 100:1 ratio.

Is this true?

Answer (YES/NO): NO